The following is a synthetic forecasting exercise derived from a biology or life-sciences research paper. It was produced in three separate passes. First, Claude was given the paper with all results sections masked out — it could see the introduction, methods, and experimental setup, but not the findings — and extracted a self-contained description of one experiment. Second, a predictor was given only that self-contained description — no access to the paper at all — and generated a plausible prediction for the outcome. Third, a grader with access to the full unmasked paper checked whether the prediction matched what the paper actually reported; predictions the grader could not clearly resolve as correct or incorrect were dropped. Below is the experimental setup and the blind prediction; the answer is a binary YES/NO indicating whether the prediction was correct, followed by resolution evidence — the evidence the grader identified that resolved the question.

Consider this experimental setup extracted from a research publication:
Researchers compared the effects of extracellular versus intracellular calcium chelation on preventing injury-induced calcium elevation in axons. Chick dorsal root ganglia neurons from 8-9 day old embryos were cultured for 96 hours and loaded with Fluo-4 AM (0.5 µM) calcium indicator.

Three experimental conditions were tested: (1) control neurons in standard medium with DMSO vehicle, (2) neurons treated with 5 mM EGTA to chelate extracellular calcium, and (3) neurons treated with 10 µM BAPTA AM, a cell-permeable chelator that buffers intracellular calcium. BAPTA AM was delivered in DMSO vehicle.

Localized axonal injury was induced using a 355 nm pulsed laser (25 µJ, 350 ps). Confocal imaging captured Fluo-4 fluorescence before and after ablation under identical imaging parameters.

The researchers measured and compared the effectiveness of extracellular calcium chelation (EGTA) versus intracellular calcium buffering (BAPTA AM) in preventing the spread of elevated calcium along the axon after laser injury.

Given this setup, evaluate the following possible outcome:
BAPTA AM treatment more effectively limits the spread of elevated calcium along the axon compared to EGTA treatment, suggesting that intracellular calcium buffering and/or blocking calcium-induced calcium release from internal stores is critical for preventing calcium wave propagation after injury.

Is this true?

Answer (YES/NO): NO